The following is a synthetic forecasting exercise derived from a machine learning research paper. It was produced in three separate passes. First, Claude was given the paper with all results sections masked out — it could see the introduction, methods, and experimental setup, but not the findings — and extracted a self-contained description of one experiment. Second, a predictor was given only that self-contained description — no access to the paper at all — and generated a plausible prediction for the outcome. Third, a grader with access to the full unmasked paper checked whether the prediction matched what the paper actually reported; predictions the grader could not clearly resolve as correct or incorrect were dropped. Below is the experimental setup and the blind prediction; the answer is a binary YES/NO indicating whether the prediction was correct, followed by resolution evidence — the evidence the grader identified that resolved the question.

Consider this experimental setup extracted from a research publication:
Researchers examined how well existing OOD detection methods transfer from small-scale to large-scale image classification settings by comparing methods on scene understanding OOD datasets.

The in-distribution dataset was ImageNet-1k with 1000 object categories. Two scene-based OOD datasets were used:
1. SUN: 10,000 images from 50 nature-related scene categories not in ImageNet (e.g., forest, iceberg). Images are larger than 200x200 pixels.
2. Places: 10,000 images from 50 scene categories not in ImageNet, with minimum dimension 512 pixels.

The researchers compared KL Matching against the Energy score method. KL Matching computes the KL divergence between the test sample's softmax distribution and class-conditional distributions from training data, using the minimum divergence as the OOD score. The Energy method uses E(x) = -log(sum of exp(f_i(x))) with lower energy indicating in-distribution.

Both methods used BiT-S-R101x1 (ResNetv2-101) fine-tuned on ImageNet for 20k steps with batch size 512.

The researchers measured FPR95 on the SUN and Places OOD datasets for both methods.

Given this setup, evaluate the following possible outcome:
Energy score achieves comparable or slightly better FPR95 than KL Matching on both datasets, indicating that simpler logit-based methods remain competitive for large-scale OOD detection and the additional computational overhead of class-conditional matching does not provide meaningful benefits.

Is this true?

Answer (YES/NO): NO